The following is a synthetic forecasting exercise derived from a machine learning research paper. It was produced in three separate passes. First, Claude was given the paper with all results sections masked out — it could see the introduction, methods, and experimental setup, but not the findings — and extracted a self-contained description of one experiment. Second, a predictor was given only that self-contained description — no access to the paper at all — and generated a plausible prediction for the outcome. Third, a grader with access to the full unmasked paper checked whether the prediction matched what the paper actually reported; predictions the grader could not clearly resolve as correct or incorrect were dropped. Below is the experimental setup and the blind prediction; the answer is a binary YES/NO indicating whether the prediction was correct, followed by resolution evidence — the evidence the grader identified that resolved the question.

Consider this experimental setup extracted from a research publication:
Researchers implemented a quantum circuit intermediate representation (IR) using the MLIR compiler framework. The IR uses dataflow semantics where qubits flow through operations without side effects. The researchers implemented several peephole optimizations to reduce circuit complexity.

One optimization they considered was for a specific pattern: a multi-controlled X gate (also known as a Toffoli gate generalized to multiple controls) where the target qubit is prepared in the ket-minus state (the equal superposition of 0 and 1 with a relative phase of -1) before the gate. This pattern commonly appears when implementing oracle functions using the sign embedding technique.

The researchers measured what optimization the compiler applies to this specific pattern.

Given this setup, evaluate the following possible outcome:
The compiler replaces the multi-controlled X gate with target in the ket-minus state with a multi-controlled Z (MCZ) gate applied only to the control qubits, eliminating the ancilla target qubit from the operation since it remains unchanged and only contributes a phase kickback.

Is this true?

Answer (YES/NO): YES